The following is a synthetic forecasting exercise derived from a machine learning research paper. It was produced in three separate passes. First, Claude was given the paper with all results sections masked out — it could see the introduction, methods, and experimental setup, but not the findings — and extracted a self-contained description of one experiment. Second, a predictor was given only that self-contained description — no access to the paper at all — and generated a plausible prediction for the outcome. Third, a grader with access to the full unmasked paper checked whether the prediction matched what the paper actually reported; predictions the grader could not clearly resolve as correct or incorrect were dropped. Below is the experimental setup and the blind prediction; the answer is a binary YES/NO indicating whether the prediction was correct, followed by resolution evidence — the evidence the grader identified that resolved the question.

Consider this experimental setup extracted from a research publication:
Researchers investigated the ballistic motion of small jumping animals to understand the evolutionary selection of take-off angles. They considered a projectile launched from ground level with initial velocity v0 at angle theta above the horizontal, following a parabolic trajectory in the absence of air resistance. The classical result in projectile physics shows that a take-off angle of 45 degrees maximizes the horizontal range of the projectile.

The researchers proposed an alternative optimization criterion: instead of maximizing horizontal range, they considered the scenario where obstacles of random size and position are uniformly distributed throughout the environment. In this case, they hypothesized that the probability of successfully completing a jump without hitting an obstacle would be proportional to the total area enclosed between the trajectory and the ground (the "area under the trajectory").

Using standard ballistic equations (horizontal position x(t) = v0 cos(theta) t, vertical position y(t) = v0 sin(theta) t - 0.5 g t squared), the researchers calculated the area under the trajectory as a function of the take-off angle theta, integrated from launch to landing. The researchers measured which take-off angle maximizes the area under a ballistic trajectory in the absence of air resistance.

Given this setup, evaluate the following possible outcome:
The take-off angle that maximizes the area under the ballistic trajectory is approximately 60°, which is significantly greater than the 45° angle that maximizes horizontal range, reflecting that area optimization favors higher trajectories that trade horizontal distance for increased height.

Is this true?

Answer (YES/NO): YES